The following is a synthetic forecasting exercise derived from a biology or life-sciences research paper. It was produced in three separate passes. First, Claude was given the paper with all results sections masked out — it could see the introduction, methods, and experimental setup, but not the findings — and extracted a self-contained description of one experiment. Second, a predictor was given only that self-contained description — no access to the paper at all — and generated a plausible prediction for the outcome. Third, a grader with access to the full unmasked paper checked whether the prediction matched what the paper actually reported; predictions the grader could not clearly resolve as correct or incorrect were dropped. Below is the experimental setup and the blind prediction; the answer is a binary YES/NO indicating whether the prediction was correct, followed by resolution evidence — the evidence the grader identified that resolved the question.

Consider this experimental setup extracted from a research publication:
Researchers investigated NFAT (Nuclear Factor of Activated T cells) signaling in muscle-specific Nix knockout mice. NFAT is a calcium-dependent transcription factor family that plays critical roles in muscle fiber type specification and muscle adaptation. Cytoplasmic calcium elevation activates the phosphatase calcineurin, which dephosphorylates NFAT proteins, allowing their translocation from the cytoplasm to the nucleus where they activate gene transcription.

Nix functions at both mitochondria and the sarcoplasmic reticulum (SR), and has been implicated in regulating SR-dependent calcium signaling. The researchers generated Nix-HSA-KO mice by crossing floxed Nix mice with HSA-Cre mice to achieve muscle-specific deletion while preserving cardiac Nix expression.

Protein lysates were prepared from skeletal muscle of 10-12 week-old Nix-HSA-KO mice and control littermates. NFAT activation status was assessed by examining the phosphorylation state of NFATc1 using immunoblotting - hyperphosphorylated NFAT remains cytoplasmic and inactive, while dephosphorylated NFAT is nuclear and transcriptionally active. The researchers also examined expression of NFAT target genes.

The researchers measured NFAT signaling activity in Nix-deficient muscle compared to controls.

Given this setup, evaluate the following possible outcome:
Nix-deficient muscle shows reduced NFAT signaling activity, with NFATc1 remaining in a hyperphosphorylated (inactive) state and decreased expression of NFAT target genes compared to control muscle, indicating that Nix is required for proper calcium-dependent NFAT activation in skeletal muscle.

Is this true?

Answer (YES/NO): YES